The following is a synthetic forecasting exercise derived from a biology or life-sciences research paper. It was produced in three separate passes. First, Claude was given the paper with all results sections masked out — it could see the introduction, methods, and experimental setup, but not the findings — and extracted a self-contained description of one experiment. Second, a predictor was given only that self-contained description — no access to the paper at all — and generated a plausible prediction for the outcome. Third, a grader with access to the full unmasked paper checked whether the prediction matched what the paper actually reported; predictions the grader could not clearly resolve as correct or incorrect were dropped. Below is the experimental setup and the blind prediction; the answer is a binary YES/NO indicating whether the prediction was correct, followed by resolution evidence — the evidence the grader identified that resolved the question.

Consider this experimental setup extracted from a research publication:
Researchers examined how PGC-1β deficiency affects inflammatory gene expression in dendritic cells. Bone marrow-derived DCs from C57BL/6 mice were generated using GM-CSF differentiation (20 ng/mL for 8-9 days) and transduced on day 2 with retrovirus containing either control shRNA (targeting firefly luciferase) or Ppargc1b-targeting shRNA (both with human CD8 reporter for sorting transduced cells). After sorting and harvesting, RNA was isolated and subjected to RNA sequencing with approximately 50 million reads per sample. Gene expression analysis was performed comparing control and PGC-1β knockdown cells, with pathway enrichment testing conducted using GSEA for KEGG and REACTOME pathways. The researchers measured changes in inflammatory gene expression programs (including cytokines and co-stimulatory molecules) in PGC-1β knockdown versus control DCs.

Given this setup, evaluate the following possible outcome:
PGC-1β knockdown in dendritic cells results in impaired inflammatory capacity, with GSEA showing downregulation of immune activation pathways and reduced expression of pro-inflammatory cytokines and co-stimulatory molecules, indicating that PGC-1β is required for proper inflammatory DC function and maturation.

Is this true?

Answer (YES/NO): NO